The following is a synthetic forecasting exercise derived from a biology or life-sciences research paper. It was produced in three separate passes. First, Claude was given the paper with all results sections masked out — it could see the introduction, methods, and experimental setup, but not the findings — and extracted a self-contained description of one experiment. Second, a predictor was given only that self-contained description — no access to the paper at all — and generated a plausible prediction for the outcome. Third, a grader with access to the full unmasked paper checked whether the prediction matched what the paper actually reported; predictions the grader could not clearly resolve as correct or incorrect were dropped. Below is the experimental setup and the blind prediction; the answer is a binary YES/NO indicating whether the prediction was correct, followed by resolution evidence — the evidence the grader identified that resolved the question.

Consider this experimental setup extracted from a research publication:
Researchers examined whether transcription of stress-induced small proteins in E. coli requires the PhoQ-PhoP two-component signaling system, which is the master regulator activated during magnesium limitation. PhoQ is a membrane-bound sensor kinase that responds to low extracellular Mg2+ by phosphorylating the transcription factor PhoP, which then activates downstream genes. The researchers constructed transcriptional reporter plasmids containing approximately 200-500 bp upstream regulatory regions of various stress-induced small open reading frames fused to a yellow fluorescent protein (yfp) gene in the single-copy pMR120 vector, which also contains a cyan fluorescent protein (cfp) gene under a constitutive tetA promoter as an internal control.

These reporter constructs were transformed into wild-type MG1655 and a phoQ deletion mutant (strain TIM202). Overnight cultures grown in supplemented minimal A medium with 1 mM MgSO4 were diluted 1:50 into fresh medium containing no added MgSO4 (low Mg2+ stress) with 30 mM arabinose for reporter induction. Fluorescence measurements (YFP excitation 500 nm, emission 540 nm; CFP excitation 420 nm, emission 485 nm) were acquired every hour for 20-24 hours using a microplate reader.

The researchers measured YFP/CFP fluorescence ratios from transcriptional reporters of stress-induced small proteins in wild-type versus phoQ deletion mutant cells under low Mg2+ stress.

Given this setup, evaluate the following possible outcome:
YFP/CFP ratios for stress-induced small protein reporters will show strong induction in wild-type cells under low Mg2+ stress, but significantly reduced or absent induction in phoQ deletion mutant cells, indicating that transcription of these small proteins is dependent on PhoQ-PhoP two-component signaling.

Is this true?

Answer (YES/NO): YES